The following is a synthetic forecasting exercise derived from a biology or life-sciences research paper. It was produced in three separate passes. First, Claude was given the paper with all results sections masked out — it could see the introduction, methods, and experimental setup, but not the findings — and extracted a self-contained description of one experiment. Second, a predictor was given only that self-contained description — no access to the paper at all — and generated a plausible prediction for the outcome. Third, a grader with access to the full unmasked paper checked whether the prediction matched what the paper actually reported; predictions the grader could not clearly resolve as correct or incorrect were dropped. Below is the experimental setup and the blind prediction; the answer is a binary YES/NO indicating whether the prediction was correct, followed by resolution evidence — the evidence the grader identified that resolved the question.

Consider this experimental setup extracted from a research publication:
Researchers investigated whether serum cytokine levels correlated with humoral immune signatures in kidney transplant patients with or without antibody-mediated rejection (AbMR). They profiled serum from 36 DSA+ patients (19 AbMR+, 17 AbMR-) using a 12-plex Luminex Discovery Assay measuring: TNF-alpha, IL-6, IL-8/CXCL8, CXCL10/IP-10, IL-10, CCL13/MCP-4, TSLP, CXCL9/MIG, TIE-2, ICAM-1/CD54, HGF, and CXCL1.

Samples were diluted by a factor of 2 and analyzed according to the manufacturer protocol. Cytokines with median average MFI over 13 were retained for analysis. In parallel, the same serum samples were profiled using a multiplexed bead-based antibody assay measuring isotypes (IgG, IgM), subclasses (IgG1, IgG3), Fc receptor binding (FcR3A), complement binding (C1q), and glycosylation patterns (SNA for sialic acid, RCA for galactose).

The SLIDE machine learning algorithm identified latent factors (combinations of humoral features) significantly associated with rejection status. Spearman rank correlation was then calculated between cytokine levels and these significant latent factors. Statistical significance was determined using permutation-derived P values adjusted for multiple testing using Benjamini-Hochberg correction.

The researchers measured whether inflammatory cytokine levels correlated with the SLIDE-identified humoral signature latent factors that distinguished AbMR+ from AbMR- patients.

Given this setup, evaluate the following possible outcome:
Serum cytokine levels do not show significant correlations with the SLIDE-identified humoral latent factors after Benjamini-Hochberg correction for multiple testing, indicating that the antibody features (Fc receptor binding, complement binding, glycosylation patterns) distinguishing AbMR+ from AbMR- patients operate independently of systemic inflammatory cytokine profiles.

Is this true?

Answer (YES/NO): NO